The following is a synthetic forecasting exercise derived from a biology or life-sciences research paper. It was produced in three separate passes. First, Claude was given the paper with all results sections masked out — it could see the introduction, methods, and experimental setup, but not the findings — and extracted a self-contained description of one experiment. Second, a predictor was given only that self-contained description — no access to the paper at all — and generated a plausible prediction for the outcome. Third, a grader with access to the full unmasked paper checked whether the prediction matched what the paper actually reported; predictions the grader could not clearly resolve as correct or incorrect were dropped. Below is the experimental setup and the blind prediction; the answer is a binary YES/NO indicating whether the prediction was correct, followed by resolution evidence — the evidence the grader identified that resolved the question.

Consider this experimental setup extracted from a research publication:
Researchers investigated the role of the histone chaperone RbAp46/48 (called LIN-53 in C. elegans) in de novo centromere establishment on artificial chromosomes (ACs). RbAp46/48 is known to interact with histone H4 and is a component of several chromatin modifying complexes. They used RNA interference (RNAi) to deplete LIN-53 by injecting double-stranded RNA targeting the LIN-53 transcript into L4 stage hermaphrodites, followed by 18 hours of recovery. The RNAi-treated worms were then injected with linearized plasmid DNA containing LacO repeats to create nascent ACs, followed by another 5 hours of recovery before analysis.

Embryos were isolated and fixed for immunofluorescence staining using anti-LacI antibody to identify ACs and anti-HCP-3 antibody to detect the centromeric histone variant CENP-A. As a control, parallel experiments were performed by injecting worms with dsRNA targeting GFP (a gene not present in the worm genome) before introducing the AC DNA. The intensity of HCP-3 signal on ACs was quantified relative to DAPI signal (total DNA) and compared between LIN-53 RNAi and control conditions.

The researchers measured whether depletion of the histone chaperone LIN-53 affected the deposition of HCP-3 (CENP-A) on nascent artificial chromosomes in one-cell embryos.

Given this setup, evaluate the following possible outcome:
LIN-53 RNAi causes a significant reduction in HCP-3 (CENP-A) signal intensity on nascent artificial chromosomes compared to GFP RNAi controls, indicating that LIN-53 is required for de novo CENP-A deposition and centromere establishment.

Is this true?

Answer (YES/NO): YES